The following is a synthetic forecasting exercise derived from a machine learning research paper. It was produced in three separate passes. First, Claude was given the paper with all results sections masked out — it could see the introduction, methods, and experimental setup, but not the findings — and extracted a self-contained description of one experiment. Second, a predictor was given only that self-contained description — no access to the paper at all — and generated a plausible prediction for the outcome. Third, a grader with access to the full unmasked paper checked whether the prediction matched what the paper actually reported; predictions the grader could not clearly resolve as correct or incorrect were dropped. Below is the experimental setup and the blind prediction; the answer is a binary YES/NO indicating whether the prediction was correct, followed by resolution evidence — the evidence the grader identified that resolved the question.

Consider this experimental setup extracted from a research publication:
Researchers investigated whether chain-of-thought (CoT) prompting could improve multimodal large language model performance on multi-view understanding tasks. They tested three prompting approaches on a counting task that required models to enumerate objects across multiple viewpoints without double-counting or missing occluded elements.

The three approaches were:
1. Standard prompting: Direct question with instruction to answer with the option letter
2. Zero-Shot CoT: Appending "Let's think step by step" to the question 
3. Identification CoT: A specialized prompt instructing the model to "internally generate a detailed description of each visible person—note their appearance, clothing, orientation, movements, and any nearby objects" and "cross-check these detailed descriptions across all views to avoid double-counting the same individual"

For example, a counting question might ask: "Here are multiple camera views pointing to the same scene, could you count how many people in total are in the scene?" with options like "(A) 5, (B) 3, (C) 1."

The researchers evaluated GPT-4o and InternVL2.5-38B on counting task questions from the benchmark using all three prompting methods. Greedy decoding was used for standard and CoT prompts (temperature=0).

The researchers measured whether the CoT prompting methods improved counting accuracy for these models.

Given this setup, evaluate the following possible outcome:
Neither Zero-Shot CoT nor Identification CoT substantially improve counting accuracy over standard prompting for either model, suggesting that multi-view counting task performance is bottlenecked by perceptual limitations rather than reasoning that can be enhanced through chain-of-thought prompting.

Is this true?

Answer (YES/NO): NO